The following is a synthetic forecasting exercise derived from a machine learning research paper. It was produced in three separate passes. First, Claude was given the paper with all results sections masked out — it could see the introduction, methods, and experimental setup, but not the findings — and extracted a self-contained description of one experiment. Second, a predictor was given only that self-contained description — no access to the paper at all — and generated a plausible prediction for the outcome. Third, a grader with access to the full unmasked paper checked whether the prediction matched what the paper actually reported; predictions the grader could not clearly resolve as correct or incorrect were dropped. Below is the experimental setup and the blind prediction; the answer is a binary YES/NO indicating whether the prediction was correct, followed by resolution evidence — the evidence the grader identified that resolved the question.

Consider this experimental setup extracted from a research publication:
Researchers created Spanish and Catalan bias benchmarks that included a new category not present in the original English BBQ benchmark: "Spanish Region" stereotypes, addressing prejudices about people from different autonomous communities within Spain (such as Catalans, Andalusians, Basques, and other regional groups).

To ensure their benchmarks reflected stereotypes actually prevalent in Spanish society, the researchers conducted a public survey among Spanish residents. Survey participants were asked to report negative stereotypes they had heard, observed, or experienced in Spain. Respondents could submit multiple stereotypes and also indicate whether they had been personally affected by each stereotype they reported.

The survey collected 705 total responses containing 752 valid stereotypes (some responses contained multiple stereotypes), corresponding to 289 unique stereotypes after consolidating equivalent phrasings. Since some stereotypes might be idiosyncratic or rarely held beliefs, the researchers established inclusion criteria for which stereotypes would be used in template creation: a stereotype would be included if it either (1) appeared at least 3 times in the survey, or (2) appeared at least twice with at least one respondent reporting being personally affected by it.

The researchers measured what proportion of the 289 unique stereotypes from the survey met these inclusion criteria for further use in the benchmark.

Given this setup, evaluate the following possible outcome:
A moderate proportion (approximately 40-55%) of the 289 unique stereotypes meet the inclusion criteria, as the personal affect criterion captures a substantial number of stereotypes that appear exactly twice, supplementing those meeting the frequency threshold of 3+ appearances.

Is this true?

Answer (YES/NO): NO